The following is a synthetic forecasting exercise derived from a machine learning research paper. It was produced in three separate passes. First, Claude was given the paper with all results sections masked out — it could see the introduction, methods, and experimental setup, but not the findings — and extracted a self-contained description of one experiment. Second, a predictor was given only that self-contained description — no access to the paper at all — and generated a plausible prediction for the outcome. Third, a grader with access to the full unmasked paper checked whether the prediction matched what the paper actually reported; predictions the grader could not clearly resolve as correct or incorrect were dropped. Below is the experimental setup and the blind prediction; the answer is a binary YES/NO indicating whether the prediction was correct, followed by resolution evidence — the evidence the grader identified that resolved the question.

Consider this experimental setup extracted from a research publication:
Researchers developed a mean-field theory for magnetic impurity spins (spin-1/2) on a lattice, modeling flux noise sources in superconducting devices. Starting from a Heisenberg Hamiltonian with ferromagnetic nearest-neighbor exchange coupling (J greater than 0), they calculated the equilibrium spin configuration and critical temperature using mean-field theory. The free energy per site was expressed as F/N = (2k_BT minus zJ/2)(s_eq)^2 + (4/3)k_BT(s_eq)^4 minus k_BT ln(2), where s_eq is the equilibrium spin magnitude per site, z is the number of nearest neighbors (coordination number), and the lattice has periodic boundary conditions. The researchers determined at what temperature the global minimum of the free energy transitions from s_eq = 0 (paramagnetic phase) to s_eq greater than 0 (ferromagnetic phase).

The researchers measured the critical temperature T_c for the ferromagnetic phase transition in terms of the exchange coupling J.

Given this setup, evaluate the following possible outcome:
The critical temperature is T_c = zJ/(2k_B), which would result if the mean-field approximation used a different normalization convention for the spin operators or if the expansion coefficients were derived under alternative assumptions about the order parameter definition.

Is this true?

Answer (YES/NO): NO